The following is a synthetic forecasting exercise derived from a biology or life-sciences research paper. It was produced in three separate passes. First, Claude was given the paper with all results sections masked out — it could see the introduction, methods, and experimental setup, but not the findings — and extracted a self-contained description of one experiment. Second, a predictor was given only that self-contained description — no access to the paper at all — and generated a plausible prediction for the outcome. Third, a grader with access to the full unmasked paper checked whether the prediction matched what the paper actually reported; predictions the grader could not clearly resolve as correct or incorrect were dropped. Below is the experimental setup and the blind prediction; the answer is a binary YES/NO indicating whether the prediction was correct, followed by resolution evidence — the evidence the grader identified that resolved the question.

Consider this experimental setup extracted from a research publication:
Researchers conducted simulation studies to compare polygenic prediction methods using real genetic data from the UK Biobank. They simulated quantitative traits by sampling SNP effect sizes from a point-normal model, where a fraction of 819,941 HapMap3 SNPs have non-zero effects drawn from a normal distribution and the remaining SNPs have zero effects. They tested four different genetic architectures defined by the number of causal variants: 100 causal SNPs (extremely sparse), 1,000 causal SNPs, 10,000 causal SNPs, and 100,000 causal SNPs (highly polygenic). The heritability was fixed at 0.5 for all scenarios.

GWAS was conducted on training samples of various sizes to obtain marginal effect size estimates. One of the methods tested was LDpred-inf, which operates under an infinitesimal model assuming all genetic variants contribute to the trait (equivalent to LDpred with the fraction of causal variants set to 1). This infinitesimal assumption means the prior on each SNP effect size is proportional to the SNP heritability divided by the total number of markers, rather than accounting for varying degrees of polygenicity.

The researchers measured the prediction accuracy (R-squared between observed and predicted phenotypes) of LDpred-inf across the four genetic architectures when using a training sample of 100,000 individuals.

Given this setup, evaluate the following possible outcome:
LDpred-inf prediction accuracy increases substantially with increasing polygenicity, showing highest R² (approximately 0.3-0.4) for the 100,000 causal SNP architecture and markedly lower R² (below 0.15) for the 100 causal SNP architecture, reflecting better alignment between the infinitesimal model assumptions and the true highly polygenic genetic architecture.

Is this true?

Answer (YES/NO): NO